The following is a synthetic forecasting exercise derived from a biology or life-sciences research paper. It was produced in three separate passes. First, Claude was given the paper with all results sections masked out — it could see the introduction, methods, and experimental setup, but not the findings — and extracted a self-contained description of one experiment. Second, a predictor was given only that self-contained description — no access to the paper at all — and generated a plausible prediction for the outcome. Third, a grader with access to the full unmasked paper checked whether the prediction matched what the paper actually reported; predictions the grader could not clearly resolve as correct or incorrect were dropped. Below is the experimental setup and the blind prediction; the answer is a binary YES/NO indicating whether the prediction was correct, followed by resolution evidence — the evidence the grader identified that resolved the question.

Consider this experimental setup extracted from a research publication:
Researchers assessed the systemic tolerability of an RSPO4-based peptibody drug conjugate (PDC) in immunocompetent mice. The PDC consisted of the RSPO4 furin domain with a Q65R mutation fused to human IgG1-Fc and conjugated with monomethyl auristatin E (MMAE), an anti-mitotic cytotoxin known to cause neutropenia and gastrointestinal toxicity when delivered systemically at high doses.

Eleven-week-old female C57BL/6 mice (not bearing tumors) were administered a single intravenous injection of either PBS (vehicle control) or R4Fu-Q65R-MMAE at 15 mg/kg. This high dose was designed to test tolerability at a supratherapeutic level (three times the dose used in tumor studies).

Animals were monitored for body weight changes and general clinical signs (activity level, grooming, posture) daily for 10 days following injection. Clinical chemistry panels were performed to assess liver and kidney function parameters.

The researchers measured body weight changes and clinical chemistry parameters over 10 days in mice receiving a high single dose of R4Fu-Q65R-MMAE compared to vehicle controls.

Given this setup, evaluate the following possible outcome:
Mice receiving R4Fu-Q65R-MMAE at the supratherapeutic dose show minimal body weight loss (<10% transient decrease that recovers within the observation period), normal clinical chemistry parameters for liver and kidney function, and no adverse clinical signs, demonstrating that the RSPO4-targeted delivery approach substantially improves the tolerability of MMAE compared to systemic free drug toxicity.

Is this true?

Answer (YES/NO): YES